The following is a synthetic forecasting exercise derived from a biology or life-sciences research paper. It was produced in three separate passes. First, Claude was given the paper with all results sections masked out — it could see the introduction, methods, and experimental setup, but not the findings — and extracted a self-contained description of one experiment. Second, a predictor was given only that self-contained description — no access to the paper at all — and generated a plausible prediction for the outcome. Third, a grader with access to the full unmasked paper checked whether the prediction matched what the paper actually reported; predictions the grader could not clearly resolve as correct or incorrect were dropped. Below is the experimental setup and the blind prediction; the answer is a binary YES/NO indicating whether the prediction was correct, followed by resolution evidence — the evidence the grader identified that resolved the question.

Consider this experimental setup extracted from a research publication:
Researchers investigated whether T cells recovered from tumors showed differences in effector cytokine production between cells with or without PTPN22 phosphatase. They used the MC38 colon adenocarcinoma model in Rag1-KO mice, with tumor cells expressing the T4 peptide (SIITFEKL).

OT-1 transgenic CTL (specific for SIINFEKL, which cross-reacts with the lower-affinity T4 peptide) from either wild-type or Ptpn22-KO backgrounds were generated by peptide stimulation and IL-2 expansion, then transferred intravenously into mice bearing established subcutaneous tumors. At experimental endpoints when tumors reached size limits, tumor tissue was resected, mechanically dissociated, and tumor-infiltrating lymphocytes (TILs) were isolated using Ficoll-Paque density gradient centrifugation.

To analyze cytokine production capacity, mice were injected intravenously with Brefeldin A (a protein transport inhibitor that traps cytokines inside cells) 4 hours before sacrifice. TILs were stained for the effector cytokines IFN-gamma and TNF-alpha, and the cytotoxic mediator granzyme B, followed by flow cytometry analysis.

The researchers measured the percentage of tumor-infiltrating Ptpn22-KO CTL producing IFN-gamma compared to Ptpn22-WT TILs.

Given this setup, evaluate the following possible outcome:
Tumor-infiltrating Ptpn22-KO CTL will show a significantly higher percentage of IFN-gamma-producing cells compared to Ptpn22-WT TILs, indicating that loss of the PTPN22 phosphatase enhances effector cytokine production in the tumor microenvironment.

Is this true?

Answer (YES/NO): YES